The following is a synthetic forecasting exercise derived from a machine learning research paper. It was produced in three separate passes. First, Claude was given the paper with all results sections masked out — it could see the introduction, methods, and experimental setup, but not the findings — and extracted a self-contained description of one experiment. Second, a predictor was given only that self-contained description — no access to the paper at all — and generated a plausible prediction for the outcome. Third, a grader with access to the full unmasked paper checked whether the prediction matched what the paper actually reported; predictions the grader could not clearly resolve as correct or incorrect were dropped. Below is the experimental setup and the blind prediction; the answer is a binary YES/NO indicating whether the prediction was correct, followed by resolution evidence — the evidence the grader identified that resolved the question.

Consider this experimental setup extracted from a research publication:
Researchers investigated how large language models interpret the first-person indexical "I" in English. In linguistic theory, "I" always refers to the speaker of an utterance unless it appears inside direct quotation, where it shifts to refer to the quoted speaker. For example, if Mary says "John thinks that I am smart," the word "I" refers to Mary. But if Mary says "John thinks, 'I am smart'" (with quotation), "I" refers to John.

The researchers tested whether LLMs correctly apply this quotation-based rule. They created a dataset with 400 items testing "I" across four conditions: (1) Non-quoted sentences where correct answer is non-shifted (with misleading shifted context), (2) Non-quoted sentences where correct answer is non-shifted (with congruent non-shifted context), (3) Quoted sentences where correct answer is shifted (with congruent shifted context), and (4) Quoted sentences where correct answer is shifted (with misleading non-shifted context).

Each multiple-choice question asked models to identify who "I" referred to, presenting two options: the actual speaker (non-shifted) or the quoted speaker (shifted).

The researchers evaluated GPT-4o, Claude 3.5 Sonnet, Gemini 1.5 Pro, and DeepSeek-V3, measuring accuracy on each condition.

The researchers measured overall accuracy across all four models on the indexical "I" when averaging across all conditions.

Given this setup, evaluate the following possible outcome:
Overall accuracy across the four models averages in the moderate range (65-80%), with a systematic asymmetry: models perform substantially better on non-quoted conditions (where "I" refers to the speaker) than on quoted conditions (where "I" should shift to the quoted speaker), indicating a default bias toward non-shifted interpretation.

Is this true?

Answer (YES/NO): NO